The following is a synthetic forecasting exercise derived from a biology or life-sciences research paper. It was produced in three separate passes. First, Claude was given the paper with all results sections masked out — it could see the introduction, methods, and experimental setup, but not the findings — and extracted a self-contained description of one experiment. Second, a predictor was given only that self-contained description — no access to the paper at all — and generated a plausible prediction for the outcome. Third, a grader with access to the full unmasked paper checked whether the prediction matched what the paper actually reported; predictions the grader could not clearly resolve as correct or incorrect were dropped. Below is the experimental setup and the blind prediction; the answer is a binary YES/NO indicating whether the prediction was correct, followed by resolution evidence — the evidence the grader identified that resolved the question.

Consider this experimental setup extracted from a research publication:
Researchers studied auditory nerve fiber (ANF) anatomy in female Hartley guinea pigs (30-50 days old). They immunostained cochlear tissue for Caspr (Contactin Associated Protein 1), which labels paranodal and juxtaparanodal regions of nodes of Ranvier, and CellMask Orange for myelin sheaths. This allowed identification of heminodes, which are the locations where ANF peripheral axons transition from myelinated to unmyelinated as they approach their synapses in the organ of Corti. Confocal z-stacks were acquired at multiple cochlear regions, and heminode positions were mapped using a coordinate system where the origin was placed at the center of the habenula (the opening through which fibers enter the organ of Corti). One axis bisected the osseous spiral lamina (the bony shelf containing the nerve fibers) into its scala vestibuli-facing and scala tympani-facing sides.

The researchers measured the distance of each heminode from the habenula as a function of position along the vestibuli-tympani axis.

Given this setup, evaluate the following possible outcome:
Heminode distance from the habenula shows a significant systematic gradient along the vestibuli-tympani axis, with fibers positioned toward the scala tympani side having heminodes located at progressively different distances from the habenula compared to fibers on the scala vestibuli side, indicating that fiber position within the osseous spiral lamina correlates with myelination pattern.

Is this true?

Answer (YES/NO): YES